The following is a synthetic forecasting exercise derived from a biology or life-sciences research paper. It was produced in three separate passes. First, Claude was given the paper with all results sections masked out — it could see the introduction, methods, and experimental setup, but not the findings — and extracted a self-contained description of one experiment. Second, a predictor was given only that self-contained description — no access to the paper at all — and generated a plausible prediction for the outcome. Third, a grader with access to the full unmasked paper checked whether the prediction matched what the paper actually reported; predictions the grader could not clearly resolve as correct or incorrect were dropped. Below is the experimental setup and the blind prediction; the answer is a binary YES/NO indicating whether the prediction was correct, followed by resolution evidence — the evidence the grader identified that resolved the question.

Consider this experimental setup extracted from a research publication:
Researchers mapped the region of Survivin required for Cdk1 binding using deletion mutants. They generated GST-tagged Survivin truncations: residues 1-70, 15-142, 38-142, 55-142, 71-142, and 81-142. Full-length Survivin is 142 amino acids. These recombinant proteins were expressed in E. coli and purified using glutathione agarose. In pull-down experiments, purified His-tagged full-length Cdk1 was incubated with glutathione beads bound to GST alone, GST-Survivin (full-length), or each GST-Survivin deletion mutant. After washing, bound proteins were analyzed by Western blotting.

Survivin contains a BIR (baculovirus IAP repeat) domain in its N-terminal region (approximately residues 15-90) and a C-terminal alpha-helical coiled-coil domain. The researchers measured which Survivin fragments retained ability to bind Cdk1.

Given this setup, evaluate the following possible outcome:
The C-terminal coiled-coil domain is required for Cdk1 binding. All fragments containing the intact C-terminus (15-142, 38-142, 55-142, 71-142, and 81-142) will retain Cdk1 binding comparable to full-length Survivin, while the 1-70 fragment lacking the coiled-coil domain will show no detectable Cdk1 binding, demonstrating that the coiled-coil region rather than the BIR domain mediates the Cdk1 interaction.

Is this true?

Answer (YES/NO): NO